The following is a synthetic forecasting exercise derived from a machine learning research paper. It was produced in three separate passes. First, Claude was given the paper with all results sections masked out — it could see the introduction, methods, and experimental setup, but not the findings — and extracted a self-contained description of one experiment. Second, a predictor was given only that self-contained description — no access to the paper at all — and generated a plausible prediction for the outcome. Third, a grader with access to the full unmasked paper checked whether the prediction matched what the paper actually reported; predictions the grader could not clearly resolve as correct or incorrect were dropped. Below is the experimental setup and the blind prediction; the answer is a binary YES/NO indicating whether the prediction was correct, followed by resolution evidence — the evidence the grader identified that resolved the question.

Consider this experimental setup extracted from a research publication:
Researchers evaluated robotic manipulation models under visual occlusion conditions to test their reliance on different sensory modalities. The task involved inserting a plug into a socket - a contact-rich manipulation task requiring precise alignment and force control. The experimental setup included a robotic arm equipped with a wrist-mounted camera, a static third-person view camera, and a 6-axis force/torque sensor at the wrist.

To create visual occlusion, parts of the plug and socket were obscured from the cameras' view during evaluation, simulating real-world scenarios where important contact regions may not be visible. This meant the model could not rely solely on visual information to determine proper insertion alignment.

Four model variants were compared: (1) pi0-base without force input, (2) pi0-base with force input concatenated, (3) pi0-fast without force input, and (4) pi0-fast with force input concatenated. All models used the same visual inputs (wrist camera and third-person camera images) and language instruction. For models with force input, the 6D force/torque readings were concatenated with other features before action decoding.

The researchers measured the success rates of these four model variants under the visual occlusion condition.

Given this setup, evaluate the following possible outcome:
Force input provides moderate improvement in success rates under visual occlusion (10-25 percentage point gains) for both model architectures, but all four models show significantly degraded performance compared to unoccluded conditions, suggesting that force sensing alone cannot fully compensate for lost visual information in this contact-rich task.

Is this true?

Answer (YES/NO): NO